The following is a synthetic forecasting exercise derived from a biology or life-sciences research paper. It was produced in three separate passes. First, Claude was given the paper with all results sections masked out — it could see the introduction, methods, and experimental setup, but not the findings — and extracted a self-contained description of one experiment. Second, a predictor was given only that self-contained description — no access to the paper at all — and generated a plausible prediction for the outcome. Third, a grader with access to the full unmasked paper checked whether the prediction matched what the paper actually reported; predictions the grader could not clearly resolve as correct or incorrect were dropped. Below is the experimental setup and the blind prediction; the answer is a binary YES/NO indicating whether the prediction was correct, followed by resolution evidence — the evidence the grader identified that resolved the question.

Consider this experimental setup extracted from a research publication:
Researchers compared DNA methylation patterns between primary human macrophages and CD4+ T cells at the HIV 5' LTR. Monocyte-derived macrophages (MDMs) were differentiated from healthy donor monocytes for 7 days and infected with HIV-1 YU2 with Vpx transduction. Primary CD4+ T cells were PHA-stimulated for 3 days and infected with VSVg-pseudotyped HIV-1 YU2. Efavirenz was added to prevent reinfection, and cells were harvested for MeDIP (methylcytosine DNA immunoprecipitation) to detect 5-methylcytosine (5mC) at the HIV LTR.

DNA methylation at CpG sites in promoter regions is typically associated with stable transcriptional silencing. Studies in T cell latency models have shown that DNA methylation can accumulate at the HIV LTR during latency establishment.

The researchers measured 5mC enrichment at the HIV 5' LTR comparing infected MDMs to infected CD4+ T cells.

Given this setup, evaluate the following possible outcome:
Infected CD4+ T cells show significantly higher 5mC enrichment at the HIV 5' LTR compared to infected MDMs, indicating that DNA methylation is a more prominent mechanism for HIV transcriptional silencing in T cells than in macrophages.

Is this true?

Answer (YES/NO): NO